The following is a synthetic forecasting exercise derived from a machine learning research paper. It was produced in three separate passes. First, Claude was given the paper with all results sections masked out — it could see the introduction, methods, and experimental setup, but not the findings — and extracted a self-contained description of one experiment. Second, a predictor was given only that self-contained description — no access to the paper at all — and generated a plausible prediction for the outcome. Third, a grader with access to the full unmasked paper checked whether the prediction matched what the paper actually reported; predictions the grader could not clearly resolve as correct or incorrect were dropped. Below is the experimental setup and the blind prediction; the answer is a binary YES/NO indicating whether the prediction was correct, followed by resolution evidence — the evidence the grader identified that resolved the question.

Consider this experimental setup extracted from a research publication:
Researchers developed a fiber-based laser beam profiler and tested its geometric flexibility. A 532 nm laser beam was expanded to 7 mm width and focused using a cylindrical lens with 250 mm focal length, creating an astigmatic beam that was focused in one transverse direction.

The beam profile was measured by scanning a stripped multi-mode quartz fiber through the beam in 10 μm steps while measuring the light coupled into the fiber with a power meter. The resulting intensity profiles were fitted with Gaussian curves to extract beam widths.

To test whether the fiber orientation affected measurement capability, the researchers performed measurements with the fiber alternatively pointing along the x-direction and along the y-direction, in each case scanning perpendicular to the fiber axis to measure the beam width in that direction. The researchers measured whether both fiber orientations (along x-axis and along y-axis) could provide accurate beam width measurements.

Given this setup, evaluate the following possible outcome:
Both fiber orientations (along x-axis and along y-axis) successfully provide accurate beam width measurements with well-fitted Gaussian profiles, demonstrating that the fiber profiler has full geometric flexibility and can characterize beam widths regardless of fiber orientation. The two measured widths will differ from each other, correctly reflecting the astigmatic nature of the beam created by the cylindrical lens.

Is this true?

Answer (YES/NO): NO